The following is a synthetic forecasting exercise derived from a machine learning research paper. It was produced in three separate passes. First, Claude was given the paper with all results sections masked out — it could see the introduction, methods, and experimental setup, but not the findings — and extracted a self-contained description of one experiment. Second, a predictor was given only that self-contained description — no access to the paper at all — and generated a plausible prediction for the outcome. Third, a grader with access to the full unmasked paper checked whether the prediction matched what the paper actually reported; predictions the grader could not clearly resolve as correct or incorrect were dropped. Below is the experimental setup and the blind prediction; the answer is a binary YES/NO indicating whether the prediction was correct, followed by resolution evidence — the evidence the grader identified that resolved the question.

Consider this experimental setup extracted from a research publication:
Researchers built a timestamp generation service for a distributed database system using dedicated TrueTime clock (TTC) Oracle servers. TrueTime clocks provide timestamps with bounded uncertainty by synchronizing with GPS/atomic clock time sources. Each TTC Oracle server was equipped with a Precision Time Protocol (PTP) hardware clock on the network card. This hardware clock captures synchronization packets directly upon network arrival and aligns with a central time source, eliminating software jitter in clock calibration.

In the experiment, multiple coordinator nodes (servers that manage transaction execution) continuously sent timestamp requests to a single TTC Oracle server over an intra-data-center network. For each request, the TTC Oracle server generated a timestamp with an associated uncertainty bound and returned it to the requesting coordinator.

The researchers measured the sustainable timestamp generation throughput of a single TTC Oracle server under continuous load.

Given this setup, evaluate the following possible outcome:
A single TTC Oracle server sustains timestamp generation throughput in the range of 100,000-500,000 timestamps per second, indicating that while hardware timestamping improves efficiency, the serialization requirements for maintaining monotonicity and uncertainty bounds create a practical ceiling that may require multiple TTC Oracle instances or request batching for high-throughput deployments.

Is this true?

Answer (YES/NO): NO